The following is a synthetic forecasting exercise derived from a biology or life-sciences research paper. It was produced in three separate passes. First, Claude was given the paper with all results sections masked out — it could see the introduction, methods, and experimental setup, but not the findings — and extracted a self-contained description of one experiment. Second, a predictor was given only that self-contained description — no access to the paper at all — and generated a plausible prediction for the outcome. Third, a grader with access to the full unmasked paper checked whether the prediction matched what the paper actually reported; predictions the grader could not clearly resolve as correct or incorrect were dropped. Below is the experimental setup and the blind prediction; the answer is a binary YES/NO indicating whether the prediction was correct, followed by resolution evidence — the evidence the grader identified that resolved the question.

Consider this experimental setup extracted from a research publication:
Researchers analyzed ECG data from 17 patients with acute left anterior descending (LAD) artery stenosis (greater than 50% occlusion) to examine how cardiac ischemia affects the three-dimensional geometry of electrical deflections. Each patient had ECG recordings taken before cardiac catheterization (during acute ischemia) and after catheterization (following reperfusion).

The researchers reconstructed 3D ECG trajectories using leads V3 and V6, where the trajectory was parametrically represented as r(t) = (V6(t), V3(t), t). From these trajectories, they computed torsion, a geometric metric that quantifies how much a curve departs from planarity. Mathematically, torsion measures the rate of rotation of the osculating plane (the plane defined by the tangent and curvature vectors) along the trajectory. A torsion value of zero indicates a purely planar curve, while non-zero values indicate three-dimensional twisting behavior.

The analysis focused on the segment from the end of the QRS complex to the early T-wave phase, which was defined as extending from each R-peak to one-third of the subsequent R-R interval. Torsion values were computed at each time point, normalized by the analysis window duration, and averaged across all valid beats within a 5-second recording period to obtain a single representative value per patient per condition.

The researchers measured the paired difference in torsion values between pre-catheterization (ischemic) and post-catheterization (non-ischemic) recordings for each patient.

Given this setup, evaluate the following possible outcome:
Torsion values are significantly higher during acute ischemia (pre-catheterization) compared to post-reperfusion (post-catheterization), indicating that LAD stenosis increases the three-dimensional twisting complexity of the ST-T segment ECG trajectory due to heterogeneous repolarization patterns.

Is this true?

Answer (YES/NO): NO